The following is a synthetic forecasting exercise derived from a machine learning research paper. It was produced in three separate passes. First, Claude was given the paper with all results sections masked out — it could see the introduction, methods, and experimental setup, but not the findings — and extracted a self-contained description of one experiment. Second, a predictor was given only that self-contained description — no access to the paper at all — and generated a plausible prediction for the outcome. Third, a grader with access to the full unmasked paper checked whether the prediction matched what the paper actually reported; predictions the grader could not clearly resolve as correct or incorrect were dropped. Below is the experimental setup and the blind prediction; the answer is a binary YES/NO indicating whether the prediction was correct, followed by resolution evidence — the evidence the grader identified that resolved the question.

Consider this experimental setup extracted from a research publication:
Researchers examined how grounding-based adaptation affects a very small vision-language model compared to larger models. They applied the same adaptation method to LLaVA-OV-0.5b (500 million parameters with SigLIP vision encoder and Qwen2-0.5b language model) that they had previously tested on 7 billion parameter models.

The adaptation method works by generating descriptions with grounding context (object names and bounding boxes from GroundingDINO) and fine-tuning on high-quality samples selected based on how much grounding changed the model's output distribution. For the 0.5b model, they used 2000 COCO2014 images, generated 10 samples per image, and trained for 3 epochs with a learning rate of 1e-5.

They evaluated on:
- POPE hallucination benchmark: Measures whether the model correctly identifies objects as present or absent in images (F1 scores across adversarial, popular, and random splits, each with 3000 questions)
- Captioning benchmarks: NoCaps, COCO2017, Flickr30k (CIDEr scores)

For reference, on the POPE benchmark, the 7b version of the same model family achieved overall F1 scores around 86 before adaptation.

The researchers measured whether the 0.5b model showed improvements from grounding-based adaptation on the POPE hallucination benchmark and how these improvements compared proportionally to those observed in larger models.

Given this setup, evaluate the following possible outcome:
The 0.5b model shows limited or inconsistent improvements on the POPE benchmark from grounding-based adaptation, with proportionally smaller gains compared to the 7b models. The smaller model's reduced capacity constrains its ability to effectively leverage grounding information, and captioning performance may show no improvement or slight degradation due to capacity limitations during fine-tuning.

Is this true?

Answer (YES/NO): NO